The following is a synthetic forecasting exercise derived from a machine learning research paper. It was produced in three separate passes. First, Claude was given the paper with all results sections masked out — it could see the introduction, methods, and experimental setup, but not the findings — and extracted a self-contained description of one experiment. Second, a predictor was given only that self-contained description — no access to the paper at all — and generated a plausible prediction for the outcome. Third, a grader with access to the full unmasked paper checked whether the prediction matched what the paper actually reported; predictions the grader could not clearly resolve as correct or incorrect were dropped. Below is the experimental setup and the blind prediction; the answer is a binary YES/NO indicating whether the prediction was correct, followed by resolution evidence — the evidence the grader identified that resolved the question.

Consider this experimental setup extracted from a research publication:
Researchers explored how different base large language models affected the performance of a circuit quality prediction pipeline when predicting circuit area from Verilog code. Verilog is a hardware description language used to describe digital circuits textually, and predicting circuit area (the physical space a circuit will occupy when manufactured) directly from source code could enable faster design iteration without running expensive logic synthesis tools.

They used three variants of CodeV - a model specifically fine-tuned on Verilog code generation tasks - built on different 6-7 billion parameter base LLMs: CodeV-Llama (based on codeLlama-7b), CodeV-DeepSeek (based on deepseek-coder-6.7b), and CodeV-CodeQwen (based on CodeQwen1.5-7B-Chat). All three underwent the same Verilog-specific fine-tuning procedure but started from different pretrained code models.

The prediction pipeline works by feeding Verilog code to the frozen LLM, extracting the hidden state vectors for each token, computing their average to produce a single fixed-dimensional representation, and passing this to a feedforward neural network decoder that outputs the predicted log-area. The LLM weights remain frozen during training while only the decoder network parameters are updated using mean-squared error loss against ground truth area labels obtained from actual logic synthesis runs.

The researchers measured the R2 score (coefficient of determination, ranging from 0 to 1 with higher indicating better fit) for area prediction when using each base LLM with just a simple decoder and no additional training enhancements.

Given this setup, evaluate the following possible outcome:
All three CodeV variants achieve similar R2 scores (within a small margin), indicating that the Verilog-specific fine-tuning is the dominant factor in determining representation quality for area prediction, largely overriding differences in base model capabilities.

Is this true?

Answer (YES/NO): NO